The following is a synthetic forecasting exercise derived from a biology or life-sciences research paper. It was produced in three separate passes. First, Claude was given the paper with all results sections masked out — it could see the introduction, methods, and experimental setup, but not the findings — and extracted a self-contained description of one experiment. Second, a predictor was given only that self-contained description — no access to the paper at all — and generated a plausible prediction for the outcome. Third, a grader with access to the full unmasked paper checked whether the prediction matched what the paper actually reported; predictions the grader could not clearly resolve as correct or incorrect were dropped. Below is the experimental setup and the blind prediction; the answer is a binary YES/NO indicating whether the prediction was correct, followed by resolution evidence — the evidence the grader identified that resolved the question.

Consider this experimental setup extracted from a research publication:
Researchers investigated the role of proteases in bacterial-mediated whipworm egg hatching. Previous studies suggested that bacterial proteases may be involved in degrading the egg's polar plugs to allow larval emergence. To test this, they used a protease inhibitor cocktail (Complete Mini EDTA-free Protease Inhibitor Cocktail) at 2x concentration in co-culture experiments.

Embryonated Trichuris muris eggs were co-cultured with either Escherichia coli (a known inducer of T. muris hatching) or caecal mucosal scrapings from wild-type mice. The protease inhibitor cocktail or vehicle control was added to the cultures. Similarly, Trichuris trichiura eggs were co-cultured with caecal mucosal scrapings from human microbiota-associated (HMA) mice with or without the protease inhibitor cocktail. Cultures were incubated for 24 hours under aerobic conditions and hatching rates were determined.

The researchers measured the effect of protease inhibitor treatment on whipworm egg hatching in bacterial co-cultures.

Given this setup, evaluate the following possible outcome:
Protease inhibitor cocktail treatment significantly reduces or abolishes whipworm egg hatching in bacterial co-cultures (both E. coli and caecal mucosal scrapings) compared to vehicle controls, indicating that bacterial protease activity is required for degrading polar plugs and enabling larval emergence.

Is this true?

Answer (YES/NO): NO